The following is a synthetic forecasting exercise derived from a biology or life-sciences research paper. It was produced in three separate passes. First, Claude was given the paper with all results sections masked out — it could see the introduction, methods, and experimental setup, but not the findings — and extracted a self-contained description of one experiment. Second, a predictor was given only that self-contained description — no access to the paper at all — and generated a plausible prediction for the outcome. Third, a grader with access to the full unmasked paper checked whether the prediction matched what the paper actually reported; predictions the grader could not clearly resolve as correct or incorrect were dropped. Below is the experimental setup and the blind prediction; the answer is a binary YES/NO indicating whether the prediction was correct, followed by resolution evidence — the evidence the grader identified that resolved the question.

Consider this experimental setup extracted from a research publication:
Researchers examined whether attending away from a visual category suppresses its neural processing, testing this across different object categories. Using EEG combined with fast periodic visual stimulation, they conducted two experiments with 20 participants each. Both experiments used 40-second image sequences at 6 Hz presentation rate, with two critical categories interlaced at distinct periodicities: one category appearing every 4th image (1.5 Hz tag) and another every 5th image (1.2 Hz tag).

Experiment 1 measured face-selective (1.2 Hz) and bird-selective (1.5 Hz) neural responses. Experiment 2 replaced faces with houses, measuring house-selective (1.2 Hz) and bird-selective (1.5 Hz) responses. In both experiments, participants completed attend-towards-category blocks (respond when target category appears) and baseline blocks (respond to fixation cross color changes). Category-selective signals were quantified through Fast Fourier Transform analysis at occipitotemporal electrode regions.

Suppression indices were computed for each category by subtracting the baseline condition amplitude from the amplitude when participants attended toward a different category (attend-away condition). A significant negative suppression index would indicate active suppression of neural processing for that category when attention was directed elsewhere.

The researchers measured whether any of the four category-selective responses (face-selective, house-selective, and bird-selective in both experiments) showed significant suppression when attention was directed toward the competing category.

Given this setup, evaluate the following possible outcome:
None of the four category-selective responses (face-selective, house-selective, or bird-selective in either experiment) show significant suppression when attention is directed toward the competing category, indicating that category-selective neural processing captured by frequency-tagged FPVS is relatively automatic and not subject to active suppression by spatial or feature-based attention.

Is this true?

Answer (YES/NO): NO